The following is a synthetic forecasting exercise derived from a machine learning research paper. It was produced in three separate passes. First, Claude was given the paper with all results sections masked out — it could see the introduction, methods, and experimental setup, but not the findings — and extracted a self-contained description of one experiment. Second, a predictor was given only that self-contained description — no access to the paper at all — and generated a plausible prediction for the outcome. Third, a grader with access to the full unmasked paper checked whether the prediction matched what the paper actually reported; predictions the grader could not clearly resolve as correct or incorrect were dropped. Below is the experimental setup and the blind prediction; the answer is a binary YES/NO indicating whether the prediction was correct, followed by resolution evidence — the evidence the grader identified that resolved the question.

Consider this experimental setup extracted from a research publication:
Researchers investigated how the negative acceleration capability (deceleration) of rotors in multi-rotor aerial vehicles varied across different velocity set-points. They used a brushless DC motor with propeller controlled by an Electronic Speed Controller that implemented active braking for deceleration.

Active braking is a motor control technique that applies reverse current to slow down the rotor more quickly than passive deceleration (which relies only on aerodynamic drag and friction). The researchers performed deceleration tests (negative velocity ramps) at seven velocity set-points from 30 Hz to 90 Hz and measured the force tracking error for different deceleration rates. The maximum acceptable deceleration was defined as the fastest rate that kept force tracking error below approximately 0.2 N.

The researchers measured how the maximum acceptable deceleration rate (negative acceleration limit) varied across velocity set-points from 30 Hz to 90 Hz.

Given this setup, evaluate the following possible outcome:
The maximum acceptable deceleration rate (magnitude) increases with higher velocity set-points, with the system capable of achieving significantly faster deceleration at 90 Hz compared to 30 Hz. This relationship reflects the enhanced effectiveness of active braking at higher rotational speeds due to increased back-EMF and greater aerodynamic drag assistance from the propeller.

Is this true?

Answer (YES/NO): NO